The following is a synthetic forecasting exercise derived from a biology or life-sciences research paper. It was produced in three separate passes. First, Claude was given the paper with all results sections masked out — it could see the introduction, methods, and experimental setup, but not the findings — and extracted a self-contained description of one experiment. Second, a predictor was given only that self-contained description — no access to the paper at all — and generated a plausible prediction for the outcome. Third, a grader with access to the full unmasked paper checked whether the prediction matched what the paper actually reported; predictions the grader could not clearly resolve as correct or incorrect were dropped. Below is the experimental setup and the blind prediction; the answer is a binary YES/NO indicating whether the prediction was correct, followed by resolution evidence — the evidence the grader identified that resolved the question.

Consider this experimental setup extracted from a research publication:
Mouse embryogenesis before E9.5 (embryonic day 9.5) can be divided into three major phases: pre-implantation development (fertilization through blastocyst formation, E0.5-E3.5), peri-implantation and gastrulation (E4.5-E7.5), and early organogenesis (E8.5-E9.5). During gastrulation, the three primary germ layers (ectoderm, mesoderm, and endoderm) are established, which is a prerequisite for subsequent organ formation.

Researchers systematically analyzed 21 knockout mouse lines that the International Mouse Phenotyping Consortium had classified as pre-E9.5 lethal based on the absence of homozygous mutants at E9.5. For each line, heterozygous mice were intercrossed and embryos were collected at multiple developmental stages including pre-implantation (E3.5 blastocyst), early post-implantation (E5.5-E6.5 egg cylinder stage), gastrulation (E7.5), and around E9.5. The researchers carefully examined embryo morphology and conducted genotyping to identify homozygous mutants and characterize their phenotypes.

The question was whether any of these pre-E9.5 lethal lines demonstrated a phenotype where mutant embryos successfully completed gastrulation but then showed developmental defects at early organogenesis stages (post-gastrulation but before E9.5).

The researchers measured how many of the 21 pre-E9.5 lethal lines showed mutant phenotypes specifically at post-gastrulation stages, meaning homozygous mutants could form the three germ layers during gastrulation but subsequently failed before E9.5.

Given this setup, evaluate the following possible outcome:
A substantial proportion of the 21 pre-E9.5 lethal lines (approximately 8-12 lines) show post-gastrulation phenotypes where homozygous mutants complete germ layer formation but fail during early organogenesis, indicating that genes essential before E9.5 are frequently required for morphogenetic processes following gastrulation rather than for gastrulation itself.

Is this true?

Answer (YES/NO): NO